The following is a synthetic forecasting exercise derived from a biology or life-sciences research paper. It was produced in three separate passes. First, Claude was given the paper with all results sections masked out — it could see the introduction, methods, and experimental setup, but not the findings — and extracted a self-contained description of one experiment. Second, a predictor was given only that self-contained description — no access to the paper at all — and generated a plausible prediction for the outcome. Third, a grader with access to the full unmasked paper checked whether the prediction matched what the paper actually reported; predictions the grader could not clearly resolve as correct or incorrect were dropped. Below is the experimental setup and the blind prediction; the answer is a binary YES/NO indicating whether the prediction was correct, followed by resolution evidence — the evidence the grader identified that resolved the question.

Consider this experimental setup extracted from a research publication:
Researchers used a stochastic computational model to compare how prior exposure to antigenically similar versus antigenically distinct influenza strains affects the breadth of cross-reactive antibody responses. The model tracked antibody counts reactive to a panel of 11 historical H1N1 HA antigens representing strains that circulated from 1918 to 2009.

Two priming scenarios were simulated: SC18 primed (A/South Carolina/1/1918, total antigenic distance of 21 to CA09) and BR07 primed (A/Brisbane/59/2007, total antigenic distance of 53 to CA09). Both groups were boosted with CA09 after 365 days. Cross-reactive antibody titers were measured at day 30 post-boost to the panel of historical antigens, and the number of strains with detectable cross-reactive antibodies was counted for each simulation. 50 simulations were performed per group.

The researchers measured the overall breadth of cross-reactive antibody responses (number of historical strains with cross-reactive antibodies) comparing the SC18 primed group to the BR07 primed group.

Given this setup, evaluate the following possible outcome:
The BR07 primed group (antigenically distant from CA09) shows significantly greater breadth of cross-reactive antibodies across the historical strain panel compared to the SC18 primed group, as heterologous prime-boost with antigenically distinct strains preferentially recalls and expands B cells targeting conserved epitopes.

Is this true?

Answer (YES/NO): YES